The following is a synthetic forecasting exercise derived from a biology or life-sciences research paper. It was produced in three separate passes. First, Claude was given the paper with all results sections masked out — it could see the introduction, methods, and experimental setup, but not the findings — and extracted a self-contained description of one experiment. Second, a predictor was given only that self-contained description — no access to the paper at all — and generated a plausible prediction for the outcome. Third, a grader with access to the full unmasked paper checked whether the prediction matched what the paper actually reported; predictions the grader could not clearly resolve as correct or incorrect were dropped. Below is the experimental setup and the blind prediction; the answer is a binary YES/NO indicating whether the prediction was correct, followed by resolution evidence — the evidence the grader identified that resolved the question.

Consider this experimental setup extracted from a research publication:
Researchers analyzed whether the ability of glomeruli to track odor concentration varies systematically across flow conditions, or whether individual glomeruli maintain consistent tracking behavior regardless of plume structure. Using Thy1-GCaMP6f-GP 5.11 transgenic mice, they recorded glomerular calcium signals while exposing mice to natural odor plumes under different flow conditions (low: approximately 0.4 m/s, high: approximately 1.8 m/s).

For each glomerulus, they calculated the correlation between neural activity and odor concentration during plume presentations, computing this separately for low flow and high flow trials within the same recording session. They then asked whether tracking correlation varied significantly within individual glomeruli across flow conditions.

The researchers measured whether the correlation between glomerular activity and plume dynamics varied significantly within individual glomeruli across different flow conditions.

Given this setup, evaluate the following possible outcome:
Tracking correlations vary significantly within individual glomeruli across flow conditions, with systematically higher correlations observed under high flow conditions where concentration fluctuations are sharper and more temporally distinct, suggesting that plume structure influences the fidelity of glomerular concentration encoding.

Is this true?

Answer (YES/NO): YES